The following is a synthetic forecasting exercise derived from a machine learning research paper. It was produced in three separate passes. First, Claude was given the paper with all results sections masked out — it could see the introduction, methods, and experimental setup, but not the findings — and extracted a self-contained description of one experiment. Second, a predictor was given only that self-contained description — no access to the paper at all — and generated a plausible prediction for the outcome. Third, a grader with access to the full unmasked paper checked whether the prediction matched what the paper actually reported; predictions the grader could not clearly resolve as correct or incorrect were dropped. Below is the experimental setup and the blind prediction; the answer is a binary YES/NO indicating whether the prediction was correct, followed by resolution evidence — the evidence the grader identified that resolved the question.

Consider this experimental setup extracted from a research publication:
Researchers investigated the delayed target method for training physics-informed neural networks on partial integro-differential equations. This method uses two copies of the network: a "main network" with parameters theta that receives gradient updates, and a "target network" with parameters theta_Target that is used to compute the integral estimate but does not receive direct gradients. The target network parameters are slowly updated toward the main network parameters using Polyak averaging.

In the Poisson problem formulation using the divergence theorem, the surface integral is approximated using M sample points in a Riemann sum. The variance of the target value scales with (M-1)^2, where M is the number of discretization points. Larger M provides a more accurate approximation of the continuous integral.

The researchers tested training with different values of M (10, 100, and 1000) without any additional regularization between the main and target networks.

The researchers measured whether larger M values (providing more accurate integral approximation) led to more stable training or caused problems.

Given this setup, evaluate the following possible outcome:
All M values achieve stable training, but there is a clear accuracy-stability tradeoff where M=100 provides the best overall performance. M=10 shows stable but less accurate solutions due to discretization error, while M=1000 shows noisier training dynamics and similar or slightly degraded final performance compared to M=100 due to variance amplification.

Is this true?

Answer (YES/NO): NO